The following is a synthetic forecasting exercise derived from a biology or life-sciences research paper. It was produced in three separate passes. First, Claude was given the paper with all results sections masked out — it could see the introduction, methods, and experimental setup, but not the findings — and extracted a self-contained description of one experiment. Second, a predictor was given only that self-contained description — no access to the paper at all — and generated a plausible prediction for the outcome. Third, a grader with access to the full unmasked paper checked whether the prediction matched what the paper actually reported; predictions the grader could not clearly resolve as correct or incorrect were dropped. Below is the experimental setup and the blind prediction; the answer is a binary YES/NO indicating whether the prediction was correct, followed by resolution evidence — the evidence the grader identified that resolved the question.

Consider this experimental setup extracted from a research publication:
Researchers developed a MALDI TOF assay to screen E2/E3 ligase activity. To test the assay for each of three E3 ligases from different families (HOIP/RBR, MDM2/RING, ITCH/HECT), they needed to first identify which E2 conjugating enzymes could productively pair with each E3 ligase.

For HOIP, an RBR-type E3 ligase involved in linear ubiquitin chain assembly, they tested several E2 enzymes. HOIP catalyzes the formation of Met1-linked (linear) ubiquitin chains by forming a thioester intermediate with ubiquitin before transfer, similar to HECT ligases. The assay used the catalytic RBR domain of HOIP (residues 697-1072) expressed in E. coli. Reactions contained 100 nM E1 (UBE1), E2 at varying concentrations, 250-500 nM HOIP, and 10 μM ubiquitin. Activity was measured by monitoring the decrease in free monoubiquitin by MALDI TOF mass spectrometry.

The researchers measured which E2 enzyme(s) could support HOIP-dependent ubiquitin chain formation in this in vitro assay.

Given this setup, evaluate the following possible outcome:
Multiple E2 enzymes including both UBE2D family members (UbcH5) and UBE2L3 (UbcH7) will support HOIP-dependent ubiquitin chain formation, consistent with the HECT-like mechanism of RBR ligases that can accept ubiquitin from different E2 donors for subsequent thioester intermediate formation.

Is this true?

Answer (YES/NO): YES